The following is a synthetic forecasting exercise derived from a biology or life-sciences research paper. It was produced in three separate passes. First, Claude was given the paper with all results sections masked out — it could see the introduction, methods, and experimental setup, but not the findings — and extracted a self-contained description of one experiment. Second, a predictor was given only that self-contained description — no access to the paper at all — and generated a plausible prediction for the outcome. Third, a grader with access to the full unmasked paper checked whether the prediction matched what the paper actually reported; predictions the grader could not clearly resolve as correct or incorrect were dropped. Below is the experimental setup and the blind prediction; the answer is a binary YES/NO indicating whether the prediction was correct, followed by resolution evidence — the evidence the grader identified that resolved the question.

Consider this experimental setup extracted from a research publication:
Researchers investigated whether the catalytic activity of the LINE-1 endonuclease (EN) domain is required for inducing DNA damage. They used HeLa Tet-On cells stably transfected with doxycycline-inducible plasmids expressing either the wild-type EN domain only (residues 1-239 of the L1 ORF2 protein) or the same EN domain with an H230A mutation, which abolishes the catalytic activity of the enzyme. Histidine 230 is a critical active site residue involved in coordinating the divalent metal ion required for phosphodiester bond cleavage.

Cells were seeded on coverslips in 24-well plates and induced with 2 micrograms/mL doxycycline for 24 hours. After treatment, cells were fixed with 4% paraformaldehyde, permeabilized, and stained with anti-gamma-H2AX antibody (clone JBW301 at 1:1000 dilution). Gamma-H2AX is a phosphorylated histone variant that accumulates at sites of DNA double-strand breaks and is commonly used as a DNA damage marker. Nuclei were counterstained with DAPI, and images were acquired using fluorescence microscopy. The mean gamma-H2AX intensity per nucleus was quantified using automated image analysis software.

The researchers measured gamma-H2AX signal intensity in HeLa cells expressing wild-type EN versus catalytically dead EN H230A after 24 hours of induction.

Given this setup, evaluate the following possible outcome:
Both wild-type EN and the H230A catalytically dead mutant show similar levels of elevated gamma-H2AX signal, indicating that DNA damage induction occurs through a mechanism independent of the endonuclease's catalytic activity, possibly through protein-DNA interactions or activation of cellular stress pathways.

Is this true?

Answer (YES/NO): NO